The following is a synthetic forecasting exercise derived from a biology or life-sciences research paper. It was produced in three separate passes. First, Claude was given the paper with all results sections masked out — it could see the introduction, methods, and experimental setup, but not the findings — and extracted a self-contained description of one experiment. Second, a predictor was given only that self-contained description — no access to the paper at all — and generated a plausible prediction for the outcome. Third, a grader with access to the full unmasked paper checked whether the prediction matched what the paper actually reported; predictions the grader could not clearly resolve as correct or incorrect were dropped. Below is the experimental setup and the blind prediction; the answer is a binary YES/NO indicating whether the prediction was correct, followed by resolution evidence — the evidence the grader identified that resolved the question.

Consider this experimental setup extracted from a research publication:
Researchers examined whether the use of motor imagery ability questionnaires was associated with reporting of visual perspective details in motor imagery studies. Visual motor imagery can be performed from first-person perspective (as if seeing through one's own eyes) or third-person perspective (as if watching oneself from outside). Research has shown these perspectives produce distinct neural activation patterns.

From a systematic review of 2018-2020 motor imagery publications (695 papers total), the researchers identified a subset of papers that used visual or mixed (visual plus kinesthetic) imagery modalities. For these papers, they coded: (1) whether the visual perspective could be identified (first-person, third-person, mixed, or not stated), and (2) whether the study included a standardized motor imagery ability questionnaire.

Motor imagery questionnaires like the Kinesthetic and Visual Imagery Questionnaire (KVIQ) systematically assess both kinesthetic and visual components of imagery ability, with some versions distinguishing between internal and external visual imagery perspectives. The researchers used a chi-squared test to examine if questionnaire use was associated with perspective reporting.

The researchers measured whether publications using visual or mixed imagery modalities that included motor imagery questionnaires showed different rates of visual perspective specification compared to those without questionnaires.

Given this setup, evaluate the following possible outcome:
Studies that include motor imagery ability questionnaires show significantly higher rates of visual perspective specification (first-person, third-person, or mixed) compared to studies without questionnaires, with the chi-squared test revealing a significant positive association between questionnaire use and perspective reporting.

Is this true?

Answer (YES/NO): NO